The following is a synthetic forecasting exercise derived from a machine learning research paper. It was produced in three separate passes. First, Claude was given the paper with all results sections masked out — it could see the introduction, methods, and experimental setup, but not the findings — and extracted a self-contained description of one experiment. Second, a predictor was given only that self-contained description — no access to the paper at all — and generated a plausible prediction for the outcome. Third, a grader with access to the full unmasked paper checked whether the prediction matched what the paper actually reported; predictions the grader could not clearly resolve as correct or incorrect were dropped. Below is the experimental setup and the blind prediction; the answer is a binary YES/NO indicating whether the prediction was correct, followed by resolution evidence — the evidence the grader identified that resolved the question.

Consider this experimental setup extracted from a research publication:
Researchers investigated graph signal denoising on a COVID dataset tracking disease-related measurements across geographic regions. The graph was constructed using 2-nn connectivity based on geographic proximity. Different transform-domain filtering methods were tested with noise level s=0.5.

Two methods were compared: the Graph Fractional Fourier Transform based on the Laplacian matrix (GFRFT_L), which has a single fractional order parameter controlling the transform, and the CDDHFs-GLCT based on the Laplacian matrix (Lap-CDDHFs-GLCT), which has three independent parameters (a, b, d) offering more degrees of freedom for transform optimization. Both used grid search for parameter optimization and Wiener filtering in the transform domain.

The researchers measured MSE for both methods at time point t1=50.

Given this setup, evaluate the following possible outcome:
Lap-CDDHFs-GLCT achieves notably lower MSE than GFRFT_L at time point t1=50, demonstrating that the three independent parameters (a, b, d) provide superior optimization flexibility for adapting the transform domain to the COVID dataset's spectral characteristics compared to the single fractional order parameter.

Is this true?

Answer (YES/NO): YES